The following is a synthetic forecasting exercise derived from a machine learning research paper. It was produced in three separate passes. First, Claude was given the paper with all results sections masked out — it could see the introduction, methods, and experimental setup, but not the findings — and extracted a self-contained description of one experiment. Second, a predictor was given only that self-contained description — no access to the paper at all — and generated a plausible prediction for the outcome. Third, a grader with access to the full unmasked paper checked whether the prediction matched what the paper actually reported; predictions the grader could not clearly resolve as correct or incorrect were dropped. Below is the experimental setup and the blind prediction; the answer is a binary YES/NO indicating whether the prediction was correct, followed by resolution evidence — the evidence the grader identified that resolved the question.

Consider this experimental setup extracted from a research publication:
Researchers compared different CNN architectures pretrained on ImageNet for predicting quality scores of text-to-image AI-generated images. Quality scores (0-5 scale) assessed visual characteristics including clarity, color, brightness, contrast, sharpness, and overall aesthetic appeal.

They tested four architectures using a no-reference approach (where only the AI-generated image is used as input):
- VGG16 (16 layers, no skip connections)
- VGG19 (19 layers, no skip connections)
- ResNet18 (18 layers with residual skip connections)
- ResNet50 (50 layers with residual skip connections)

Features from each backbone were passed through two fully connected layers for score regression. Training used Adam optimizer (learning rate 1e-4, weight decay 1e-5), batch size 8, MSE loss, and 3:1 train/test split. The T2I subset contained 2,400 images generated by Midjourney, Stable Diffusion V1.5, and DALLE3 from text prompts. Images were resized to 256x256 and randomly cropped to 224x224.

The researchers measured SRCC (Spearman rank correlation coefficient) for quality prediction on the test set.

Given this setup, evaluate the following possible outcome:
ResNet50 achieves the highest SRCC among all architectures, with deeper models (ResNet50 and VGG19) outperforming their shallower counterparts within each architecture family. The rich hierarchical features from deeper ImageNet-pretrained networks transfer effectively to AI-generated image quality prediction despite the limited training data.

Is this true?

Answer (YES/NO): NO